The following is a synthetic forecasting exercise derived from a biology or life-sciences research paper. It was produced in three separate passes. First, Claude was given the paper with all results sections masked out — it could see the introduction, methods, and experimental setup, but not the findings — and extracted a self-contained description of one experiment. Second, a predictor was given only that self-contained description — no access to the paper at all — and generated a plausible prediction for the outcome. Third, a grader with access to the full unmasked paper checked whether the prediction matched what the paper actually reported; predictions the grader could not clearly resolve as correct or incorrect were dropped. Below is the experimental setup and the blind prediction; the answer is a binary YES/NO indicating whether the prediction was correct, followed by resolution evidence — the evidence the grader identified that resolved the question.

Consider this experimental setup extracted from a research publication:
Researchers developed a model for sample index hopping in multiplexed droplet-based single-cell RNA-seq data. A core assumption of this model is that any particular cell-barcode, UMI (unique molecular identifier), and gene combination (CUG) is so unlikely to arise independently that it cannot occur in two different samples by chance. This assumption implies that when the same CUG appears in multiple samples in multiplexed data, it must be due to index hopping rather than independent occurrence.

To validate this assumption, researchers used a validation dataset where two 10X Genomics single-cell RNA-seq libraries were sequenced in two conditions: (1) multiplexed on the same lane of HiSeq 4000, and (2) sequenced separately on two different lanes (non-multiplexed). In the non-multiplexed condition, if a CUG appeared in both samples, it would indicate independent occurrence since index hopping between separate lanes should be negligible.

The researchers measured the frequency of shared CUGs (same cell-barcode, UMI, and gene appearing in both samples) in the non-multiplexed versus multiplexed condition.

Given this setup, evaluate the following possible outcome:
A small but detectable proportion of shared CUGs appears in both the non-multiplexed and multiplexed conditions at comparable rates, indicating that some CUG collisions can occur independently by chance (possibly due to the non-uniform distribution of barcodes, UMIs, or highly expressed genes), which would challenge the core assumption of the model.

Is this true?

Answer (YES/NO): NO